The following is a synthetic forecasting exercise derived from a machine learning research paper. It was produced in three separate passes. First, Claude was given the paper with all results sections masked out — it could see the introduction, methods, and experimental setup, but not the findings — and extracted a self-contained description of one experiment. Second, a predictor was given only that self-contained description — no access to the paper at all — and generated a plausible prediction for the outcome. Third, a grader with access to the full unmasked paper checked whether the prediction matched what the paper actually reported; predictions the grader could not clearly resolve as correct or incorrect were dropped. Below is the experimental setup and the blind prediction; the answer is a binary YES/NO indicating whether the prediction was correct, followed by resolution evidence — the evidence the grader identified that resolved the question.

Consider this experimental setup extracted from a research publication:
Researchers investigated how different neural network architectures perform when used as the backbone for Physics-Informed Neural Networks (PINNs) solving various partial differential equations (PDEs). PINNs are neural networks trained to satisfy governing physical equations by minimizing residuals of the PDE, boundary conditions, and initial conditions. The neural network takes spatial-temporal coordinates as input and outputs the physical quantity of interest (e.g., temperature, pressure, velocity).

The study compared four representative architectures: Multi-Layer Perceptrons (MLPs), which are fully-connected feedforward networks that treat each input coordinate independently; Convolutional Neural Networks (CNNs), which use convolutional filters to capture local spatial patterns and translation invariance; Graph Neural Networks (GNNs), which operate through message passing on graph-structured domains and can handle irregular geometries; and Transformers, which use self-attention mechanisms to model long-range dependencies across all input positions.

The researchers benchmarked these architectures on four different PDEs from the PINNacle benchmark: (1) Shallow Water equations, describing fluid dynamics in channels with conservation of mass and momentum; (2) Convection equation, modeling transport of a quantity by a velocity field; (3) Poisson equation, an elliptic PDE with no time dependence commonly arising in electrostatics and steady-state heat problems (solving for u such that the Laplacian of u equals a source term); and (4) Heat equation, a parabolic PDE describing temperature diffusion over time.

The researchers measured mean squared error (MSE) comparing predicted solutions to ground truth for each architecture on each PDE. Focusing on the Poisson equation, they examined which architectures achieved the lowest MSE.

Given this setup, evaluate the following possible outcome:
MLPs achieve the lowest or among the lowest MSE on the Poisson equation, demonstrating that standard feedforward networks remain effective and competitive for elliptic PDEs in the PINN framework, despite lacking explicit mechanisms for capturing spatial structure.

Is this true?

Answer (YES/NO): YES